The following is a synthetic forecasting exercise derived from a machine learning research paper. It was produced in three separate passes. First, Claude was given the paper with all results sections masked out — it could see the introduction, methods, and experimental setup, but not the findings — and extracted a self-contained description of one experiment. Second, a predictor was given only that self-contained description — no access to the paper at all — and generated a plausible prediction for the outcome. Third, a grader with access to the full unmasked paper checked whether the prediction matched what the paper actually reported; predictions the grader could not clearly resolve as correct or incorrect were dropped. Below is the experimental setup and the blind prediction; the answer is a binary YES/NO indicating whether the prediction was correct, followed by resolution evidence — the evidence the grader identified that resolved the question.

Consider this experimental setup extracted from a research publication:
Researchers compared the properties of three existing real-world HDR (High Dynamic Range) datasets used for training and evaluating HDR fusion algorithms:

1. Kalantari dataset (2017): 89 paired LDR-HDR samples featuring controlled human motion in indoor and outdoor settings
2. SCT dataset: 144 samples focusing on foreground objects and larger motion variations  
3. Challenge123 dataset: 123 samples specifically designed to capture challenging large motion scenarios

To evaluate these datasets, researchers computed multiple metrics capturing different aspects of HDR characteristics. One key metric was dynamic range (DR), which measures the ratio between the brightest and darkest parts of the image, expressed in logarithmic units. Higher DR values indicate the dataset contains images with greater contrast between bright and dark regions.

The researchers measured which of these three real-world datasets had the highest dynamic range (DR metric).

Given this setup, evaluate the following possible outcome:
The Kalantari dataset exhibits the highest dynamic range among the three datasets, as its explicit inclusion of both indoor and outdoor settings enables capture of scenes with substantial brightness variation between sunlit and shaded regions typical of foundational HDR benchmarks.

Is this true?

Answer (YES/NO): YES